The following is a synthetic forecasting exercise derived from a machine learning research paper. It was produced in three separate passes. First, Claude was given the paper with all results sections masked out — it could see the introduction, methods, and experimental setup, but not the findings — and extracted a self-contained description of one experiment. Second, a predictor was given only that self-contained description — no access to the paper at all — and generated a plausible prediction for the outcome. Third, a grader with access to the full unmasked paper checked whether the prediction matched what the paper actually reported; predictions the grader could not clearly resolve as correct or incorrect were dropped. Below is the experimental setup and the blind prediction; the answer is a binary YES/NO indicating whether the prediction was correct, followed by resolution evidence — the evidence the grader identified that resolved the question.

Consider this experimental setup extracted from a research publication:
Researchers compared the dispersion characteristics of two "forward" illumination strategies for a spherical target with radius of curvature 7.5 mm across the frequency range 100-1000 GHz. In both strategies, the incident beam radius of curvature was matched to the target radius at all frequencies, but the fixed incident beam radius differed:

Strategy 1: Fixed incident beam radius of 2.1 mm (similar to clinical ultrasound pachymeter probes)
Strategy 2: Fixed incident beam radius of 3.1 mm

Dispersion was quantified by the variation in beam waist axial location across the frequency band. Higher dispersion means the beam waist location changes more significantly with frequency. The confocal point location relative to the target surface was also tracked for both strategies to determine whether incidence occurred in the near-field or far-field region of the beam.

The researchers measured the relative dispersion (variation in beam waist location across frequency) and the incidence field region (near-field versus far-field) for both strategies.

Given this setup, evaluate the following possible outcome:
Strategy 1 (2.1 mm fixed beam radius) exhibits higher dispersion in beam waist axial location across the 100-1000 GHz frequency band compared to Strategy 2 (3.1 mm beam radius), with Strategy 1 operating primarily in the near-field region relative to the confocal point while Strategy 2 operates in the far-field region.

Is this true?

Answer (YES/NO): NO